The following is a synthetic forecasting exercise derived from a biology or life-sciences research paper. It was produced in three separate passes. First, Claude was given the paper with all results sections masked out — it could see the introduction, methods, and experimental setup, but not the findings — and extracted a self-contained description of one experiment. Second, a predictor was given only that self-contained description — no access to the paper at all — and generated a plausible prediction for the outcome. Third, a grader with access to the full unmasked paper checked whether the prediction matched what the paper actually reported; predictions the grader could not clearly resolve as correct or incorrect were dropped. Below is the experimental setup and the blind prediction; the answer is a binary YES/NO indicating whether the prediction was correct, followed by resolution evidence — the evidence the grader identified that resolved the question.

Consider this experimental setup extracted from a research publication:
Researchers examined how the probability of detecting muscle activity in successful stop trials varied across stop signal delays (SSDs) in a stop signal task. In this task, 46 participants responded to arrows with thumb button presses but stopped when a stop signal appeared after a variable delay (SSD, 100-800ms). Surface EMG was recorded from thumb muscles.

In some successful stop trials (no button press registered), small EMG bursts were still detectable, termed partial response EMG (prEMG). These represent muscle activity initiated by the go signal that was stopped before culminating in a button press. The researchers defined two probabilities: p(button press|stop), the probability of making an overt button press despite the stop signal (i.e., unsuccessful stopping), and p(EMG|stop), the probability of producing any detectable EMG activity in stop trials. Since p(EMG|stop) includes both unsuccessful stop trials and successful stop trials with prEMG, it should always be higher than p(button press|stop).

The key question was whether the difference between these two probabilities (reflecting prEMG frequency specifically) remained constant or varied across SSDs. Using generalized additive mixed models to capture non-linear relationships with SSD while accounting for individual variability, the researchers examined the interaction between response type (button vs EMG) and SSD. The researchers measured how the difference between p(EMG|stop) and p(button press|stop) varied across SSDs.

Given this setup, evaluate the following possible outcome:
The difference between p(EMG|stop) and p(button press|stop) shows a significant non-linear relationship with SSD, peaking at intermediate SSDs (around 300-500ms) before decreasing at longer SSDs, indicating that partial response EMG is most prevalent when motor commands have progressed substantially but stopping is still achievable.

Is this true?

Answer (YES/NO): NO